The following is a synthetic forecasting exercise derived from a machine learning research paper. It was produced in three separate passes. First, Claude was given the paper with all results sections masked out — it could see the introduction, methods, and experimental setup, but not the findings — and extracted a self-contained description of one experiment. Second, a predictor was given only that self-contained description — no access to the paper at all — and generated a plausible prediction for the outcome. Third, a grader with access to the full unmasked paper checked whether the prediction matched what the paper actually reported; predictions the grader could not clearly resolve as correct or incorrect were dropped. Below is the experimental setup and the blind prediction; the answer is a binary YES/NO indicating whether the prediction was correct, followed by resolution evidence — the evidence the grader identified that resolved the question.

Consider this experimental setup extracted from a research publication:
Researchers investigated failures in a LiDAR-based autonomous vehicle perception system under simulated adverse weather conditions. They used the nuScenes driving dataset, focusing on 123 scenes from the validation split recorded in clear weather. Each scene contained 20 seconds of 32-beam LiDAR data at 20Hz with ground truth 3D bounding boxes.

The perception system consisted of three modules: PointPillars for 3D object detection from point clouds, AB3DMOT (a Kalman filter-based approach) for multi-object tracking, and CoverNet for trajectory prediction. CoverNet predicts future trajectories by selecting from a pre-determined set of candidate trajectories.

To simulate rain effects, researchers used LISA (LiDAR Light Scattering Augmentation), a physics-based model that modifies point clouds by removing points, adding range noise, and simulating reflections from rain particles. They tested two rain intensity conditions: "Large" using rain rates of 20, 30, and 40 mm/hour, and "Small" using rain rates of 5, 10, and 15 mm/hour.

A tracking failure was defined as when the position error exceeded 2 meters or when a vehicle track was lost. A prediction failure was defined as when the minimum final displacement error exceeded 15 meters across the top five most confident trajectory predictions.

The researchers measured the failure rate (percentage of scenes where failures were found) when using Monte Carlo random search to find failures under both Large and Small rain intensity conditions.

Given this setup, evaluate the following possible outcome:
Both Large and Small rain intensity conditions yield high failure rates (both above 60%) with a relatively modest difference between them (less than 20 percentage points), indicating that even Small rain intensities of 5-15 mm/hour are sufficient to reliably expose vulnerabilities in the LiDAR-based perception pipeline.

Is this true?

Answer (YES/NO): NO